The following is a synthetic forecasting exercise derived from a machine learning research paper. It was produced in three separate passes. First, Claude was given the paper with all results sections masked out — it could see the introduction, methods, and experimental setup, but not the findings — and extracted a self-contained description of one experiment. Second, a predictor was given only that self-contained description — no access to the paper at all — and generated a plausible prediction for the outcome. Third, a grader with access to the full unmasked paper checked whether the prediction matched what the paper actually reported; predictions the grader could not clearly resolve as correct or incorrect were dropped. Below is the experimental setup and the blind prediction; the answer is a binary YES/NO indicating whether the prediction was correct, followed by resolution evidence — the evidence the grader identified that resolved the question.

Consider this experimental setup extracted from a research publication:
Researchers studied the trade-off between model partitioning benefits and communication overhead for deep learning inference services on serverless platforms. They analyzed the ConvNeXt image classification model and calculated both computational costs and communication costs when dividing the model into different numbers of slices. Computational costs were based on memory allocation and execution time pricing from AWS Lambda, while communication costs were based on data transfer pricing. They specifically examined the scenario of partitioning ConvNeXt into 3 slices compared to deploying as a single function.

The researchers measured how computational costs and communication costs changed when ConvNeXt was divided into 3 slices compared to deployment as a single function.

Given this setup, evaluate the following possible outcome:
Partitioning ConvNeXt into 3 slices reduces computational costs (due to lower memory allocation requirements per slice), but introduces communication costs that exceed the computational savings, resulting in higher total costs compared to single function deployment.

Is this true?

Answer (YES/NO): NO